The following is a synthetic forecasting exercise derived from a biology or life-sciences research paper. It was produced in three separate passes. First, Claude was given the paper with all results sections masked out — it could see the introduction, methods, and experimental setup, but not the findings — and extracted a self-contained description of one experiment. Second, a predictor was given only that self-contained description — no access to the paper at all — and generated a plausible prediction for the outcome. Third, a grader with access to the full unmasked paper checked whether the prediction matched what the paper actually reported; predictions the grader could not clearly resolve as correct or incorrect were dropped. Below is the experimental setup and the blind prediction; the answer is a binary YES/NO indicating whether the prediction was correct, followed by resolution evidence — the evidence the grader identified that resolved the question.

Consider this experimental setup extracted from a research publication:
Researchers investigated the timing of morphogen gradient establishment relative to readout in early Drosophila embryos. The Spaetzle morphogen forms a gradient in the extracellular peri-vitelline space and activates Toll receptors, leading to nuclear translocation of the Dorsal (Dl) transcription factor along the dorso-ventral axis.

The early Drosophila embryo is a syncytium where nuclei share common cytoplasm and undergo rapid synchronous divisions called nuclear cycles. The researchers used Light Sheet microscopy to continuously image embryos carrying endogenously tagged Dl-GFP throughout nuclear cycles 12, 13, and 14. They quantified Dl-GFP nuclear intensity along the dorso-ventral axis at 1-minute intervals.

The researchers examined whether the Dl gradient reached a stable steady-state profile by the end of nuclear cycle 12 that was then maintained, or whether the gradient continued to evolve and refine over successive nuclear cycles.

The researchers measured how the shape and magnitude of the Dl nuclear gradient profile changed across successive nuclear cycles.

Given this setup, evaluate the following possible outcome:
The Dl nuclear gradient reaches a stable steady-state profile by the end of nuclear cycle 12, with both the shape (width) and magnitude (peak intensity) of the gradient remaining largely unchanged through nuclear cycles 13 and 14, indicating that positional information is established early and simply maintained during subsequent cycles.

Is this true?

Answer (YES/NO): NO